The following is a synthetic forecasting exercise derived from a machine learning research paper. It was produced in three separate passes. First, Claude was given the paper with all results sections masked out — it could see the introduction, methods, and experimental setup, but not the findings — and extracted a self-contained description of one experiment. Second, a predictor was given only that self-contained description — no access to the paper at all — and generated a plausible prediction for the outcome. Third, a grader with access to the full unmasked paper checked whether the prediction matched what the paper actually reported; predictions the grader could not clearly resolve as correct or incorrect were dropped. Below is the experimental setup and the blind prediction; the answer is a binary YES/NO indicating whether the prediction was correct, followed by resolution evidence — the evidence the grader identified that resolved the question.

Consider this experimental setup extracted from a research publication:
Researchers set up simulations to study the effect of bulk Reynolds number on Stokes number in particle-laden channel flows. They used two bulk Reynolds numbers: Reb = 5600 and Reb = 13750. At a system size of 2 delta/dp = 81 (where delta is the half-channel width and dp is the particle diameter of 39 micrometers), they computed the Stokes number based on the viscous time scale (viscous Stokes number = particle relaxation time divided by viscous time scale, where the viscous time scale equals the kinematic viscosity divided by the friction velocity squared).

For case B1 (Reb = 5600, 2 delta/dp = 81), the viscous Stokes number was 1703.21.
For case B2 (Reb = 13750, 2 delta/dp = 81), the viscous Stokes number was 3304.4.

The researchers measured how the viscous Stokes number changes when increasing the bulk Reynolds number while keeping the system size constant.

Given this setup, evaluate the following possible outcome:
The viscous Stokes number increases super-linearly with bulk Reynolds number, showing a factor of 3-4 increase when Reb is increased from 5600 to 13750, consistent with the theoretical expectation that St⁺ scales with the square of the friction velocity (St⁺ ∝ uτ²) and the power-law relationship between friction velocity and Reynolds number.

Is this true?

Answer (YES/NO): NO